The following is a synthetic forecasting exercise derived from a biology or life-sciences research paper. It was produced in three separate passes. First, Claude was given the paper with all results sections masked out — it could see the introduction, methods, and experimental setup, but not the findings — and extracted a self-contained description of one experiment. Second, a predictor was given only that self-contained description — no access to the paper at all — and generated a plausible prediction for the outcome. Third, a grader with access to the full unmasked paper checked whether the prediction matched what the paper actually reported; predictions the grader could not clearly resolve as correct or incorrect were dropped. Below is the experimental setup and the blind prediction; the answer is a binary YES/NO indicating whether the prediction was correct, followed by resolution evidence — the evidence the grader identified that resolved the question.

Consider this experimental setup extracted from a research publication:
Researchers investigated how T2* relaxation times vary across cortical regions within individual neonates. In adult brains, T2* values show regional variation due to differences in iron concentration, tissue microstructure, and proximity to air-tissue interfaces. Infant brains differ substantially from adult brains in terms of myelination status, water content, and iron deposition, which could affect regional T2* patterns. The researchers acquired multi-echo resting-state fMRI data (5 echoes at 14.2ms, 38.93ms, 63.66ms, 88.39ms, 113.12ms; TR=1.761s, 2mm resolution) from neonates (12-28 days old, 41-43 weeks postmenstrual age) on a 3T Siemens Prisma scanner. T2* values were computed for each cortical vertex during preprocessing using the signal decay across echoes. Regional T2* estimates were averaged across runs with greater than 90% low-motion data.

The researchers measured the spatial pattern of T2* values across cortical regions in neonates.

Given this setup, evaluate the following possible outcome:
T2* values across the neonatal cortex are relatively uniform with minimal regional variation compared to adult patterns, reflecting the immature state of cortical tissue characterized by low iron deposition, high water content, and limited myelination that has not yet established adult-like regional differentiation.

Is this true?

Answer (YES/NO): NO